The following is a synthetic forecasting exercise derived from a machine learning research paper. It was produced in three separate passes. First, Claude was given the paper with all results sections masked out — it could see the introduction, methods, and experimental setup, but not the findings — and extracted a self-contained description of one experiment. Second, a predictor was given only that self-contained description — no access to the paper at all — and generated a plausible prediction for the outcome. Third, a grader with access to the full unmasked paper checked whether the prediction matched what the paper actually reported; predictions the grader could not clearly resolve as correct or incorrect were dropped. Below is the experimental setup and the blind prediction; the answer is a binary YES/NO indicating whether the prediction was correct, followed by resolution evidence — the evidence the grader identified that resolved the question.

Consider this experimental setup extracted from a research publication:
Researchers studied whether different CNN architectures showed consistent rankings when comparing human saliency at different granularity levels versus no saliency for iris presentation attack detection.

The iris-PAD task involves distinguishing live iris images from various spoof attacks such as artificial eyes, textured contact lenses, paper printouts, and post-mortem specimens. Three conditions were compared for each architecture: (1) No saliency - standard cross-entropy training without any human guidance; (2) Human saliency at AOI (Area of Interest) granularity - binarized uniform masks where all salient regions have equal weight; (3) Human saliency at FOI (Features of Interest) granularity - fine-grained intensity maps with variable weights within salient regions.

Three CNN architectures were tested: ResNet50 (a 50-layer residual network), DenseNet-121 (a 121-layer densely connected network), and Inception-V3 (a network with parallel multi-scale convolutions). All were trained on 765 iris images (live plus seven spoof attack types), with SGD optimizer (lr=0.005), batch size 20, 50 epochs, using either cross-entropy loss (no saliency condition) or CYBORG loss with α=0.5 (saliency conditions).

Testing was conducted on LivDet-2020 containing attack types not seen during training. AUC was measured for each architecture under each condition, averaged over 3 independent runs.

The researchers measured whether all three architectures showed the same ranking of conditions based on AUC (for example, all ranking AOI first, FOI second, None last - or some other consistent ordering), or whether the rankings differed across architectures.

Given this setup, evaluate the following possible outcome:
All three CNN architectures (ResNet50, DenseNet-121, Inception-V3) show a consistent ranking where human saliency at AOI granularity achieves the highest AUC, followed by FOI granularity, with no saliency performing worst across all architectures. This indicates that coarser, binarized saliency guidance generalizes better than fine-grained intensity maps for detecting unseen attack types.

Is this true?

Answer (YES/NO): YES